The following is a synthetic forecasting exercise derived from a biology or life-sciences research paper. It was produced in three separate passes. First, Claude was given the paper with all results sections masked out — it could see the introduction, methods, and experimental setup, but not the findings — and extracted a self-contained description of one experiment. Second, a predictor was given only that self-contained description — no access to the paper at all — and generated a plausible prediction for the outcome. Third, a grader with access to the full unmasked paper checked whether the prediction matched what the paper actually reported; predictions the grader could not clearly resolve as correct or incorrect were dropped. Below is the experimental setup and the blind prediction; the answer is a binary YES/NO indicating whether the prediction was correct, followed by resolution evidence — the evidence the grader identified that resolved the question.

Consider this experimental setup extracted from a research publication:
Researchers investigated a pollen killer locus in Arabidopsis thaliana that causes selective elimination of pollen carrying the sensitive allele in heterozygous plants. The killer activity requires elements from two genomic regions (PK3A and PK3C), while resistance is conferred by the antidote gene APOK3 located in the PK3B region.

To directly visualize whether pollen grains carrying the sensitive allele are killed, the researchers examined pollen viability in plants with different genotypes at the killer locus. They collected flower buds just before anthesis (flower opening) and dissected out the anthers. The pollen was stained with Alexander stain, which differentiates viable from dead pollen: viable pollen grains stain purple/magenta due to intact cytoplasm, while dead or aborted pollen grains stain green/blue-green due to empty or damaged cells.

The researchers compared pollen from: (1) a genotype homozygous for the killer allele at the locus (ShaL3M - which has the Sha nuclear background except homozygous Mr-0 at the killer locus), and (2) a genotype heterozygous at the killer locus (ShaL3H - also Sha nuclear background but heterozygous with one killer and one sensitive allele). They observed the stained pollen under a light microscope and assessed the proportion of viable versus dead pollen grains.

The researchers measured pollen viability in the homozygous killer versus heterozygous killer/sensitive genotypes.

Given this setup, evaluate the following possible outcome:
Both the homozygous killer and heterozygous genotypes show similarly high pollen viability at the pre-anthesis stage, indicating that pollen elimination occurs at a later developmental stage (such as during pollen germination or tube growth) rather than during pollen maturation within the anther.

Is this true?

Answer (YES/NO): NO